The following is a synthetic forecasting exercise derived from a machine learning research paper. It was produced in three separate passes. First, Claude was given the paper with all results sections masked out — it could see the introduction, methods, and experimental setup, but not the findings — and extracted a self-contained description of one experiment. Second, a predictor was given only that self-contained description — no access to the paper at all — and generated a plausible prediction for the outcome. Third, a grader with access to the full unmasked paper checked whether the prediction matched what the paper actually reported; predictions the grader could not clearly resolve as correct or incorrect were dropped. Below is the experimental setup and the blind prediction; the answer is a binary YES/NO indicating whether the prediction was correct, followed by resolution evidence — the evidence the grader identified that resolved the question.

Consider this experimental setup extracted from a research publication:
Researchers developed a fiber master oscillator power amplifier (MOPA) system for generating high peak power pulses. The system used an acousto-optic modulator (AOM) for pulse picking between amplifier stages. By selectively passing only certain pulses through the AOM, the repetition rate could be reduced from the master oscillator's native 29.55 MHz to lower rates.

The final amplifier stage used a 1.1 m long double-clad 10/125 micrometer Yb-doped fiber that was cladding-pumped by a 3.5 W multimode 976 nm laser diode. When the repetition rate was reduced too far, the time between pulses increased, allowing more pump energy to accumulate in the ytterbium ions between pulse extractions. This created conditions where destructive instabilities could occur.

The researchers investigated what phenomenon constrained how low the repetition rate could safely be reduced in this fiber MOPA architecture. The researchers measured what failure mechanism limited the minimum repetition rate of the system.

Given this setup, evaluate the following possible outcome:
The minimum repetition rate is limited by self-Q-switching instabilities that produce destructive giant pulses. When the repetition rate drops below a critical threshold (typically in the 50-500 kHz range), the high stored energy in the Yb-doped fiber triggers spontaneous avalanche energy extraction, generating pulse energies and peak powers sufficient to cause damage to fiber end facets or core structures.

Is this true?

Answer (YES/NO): YES